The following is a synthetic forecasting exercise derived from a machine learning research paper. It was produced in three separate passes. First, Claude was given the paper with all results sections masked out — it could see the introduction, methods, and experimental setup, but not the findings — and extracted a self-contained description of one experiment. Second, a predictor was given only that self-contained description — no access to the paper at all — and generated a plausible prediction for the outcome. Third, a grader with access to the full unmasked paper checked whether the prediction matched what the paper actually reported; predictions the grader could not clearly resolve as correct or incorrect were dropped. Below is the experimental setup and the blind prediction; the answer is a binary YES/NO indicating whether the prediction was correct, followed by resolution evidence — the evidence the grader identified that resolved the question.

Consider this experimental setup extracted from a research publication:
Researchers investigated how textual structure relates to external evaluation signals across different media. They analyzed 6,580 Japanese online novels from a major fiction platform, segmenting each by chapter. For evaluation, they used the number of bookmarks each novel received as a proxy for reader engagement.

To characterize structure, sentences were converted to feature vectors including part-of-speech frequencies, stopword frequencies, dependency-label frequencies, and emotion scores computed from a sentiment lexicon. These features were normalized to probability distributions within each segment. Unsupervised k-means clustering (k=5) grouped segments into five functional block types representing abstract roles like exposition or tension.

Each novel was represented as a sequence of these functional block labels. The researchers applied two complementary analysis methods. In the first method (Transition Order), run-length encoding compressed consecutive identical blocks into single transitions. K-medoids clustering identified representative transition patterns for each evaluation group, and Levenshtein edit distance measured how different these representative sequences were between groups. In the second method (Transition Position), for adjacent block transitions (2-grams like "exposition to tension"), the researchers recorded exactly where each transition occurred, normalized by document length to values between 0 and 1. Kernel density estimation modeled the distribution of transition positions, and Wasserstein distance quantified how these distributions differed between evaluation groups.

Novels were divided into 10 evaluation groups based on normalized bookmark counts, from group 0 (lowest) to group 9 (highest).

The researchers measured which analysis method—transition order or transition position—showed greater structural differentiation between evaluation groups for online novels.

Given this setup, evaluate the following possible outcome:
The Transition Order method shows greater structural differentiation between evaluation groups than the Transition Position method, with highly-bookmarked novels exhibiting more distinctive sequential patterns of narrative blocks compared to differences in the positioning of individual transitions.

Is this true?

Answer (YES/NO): YES